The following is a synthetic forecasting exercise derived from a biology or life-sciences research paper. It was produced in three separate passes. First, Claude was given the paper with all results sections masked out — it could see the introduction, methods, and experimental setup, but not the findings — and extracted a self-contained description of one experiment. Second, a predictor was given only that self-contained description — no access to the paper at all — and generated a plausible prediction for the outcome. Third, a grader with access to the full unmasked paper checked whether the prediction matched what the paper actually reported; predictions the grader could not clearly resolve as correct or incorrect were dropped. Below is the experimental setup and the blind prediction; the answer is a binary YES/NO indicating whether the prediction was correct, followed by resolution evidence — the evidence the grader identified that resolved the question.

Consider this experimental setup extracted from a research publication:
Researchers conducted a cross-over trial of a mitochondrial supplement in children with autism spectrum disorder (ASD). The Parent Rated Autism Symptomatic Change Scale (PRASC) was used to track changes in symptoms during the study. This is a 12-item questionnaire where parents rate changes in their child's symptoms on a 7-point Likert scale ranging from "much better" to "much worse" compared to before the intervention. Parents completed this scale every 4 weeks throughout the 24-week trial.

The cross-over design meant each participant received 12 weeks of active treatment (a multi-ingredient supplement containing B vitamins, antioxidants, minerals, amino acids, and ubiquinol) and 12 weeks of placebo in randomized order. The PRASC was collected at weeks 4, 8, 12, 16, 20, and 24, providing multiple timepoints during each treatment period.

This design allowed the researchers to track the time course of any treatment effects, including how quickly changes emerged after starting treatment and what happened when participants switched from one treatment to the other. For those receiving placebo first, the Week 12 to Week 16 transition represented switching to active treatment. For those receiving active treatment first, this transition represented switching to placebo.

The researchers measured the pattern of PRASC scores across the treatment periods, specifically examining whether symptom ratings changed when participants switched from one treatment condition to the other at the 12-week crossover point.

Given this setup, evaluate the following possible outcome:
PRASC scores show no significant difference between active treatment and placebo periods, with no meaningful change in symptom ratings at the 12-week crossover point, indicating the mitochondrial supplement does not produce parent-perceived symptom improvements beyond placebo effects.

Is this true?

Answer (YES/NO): NO